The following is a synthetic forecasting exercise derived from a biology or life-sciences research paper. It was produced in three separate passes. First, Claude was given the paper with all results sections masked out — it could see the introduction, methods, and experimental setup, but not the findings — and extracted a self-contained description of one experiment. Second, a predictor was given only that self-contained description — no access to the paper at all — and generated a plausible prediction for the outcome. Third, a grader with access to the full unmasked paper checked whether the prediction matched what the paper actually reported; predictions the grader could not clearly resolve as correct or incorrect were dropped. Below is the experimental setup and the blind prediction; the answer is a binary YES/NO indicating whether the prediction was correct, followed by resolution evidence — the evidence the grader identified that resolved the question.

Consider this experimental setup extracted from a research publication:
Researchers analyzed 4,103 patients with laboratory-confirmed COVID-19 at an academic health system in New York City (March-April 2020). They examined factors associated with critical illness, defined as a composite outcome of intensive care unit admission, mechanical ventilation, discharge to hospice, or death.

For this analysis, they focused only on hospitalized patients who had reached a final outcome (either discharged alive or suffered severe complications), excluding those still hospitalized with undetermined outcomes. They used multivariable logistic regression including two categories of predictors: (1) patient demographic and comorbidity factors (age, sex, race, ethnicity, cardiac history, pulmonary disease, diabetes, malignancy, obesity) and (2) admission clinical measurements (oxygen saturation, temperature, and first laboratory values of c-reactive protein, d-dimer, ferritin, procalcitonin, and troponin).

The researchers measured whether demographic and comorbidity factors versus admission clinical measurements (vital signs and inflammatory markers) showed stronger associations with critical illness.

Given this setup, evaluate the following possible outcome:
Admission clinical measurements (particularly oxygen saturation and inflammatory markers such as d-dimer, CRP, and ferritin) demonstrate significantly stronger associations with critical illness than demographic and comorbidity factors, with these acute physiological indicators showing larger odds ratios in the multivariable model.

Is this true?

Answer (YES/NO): YES